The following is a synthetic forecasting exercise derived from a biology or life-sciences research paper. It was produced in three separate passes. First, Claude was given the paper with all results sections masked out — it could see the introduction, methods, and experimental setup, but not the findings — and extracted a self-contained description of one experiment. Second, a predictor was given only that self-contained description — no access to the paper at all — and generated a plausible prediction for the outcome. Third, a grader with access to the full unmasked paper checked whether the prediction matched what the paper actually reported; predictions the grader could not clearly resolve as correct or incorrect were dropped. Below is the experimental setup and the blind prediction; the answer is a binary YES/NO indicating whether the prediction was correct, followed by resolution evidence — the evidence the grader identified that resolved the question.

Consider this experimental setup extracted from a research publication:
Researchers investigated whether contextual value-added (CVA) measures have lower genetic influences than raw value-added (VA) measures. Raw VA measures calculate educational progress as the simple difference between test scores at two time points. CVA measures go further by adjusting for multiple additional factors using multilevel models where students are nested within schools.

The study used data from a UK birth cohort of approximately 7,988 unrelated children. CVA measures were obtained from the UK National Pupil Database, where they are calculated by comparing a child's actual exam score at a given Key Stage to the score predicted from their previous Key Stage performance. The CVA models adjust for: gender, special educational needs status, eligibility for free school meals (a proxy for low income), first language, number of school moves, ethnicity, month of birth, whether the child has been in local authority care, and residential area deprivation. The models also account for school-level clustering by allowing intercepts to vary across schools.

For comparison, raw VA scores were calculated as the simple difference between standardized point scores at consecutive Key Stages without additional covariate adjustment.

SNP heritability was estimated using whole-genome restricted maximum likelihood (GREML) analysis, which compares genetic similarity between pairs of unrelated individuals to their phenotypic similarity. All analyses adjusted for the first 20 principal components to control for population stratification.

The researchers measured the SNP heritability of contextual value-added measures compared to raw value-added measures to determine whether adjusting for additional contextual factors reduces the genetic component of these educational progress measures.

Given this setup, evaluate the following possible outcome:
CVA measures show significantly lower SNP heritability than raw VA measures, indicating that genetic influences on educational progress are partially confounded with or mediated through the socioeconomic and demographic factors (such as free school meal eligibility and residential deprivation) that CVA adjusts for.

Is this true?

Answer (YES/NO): NO